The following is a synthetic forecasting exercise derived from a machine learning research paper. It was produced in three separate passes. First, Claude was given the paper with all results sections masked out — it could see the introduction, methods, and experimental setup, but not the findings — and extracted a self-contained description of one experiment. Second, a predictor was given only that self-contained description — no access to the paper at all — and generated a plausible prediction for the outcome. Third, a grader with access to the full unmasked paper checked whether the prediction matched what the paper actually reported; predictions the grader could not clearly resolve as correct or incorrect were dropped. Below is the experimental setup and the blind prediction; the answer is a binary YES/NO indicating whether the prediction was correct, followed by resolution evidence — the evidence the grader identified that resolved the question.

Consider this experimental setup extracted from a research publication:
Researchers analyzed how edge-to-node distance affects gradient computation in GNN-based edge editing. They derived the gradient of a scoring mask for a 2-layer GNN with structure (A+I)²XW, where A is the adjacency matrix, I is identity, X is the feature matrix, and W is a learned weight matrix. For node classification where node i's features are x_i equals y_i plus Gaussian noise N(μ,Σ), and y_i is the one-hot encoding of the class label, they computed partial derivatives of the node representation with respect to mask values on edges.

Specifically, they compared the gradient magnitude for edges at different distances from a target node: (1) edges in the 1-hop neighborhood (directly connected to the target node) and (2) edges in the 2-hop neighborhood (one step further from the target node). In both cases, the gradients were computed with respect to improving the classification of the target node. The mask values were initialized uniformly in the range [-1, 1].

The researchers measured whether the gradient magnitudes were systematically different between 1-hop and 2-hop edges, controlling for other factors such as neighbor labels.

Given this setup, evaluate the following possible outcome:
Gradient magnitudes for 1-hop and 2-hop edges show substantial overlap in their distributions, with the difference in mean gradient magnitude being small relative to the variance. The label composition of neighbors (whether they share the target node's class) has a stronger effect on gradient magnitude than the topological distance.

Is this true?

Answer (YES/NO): NO